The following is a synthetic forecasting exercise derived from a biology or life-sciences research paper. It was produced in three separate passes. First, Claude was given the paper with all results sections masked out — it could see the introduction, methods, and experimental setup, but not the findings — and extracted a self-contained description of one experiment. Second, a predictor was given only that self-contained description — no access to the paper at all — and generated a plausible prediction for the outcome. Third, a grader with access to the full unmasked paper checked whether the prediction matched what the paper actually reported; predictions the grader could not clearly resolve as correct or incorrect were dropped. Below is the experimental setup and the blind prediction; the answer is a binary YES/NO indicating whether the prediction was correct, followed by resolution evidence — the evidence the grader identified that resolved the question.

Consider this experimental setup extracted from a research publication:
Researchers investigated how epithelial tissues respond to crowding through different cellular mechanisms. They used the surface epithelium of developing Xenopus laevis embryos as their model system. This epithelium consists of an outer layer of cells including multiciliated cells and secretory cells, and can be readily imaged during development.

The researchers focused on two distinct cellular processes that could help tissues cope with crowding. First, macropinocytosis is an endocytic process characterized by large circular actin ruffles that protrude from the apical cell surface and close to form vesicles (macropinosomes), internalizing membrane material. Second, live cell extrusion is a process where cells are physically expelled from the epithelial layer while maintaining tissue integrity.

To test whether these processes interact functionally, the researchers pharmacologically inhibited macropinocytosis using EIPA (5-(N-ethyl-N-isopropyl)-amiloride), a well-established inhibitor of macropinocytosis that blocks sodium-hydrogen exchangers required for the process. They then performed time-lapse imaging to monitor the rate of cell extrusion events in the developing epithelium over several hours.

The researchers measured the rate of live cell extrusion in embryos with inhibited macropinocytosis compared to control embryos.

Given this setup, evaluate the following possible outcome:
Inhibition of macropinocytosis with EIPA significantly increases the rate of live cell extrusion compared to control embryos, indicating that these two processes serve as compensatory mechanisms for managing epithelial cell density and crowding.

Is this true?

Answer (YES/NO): YES